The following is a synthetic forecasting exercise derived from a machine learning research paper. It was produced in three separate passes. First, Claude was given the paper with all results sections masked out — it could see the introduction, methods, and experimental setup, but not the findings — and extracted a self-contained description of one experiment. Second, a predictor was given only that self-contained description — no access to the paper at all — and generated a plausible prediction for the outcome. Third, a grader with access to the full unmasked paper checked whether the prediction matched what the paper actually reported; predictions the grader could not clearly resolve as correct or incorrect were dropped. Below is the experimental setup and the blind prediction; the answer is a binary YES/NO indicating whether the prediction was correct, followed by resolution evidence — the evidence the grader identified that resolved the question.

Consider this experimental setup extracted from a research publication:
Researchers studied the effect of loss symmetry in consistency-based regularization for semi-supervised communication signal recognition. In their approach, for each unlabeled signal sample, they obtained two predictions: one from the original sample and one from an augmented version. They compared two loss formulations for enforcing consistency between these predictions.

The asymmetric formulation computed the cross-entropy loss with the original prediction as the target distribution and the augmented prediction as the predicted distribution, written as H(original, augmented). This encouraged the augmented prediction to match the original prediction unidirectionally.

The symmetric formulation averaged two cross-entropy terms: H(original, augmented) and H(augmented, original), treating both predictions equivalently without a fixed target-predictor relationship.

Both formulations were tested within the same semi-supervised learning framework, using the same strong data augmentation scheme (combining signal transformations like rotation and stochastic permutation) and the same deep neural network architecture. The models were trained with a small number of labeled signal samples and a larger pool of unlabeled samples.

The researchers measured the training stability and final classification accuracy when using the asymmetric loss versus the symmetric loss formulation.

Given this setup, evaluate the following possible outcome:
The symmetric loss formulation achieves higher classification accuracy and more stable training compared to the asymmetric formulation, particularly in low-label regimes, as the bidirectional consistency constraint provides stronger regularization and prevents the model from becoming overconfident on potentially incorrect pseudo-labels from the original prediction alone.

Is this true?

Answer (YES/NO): YES